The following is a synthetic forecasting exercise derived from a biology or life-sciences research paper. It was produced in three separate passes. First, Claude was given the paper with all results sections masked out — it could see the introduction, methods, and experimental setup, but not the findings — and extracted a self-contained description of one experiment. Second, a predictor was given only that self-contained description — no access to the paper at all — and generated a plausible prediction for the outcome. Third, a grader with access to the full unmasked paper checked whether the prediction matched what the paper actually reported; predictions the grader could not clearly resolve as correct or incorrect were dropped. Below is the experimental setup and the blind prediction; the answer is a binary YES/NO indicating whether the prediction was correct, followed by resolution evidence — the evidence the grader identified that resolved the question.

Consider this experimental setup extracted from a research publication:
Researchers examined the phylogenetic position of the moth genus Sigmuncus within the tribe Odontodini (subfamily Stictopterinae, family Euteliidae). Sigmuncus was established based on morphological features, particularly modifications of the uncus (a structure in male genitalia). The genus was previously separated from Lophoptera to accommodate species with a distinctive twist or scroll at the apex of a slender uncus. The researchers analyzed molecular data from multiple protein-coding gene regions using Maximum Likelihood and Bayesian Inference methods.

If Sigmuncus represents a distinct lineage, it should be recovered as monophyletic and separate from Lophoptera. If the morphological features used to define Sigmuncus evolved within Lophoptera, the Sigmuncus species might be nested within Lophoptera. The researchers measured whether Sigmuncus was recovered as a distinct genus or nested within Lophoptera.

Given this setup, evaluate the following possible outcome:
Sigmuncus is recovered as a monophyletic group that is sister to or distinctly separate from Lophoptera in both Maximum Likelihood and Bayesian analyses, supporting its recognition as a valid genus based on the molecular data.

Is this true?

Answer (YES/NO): NO